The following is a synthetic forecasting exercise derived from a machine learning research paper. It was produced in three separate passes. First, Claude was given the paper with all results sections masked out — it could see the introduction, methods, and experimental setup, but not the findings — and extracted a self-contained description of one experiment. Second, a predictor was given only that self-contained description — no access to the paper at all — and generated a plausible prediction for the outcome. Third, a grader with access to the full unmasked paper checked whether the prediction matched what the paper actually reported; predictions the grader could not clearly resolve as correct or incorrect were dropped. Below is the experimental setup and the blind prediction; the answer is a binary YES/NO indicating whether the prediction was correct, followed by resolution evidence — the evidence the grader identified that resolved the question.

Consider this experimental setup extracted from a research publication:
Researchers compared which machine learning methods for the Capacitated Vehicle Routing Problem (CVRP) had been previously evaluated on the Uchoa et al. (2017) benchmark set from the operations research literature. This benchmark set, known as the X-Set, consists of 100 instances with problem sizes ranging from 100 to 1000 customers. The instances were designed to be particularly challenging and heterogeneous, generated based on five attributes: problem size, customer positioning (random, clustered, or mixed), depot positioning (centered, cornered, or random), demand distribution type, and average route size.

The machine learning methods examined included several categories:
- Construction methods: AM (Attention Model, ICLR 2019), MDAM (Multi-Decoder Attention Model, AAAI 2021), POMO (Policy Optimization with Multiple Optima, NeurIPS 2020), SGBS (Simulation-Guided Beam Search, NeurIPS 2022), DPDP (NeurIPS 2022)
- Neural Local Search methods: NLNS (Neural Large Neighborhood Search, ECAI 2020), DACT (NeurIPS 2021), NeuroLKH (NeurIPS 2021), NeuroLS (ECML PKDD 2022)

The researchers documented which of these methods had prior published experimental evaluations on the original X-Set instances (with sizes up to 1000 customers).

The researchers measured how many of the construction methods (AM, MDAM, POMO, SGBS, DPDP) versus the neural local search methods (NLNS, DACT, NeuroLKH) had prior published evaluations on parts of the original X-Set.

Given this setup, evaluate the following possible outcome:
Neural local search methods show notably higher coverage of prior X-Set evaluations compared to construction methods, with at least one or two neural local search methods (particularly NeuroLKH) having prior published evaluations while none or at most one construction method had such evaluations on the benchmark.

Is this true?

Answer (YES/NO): YES